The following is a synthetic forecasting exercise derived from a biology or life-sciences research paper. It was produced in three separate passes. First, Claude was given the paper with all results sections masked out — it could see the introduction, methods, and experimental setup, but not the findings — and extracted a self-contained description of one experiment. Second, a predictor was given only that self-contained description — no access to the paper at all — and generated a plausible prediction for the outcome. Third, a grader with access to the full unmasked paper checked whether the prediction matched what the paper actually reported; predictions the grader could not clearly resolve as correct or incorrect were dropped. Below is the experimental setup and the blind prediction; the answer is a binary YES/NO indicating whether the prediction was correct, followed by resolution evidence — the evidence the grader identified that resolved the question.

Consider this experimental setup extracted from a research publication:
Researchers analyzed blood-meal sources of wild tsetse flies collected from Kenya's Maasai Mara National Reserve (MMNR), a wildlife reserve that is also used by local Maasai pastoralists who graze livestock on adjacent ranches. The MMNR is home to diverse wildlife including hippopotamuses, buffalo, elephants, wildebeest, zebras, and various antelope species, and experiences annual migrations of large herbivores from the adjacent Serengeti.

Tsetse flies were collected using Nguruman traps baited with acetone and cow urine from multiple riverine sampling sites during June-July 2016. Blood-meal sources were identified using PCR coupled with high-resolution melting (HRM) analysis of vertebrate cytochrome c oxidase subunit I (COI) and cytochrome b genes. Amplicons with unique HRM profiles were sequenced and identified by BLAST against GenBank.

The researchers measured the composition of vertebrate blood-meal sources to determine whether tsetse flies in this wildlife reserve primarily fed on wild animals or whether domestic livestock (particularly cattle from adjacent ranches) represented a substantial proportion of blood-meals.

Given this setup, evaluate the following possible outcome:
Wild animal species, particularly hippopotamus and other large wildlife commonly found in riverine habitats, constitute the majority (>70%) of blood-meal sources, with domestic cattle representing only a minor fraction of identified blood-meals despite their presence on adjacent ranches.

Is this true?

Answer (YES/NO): NO